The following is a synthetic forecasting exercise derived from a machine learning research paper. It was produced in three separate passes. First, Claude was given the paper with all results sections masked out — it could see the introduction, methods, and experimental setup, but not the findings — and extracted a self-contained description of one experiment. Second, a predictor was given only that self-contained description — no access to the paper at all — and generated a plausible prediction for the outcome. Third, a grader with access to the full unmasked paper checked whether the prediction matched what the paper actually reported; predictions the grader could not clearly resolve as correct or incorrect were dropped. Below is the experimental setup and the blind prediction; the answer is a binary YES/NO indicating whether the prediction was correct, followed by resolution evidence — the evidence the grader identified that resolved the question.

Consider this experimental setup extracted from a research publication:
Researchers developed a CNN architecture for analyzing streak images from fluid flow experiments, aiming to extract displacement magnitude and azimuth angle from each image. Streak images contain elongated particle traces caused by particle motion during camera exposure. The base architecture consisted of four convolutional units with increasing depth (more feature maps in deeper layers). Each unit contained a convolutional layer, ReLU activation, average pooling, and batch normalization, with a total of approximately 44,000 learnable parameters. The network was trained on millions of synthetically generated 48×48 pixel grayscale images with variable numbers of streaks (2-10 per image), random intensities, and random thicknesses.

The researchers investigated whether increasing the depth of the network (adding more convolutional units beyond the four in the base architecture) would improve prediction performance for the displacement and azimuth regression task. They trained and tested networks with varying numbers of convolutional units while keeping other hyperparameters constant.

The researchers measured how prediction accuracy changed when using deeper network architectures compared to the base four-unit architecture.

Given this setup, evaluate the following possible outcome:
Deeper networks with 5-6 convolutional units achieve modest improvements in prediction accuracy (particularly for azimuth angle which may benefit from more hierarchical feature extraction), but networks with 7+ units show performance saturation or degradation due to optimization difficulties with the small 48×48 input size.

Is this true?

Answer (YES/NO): NO